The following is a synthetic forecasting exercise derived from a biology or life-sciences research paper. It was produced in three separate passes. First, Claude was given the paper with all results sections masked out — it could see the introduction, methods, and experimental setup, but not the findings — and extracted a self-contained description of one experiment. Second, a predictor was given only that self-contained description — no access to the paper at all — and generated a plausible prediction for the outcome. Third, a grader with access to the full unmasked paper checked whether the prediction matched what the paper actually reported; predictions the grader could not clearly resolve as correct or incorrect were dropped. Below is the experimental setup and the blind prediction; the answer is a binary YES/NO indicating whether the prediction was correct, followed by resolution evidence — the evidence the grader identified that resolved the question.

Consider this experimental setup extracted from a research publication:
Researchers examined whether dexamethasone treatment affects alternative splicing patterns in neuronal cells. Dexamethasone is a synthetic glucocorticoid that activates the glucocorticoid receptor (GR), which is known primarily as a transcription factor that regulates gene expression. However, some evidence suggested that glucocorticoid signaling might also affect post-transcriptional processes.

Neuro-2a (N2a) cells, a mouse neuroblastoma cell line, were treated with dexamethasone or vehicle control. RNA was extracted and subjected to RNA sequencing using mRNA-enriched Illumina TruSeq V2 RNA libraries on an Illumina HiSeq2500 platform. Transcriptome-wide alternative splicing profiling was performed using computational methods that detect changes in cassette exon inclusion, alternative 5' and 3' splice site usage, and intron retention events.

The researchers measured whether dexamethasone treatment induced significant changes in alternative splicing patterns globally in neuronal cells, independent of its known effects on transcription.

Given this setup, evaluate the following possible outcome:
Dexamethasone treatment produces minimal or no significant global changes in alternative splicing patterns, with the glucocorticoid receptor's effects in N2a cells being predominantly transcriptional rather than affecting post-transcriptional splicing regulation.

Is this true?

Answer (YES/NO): NO